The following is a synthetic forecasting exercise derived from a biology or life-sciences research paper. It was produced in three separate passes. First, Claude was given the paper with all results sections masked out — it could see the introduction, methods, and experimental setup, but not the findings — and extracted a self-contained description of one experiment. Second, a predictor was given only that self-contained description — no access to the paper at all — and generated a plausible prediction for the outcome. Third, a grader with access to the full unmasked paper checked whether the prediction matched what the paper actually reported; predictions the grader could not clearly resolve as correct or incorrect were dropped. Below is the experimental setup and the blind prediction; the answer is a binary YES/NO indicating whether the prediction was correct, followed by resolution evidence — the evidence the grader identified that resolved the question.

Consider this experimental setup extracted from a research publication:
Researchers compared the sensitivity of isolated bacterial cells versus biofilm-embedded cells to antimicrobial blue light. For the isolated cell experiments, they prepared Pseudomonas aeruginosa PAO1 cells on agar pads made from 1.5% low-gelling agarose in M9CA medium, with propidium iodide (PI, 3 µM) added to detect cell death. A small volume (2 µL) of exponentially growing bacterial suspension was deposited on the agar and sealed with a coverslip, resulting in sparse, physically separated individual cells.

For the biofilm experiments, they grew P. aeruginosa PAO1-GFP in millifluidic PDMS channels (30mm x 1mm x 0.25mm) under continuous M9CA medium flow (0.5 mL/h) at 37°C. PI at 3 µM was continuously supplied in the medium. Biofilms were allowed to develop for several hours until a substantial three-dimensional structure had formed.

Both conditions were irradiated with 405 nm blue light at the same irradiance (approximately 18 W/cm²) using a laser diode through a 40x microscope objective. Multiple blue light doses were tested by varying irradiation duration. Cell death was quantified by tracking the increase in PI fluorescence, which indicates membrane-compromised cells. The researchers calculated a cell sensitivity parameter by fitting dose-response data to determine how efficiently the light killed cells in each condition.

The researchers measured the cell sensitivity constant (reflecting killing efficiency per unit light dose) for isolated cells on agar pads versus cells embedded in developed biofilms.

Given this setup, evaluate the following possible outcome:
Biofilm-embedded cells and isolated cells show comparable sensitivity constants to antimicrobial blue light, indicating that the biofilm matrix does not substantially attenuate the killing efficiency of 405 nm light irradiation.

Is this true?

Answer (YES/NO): NO